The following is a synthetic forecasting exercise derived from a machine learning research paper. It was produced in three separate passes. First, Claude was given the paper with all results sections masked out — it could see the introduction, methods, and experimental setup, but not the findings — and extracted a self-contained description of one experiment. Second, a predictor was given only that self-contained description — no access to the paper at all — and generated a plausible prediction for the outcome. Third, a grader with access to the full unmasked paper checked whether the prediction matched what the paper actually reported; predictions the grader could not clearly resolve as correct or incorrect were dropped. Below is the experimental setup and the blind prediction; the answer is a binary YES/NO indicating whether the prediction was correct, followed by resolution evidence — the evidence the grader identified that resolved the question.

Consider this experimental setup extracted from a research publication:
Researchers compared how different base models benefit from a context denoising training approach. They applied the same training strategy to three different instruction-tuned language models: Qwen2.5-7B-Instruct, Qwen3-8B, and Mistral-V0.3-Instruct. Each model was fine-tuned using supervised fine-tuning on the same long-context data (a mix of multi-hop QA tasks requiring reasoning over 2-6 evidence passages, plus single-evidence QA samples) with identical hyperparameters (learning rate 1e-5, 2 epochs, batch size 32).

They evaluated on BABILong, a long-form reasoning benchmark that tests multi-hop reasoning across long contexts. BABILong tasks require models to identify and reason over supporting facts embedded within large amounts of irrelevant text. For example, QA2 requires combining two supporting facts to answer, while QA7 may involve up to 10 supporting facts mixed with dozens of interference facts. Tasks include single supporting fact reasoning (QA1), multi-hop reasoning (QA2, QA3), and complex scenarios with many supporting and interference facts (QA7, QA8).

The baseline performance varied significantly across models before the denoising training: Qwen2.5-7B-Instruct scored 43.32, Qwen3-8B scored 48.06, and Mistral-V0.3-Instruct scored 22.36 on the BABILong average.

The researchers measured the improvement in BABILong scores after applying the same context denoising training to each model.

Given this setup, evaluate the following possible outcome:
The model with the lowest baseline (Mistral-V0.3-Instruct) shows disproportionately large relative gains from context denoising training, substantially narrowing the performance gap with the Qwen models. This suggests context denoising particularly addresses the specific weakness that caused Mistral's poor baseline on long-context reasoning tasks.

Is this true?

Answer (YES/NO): YES